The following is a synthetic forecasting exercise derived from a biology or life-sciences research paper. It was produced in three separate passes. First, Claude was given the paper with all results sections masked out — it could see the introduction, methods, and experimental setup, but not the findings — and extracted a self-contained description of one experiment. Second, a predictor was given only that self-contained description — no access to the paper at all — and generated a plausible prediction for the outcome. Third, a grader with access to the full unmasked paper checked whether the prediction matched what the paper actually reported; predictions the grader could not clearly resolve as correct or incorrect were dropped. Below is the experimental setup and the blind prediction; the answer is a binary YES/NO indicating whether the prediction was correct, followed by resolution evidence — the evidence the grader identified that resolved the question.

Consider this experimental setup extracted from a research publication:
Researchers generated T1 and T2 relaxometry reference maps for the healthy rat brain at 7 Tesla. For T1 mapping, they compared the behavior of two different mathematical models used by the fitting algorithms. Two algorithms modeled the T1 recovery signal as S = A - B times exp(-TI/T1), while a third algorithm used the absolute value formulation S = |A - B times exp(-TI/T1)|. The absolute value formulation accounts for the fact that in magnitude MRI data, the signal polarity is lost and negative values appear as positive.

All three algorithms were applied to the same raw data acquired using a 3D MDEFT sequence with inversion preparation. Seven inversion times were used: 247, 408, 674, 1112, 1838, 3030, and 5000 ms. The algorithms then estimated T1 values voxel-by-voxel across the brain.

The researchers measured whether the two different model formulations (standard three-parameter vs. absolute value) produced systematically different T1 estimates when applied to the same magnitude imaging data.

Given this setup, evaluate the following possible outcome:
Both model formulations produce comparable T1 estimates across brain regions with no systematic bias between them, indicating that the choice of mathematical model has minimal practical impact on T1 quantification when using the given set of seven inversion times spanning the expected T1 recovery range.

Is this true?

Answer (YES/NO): NO